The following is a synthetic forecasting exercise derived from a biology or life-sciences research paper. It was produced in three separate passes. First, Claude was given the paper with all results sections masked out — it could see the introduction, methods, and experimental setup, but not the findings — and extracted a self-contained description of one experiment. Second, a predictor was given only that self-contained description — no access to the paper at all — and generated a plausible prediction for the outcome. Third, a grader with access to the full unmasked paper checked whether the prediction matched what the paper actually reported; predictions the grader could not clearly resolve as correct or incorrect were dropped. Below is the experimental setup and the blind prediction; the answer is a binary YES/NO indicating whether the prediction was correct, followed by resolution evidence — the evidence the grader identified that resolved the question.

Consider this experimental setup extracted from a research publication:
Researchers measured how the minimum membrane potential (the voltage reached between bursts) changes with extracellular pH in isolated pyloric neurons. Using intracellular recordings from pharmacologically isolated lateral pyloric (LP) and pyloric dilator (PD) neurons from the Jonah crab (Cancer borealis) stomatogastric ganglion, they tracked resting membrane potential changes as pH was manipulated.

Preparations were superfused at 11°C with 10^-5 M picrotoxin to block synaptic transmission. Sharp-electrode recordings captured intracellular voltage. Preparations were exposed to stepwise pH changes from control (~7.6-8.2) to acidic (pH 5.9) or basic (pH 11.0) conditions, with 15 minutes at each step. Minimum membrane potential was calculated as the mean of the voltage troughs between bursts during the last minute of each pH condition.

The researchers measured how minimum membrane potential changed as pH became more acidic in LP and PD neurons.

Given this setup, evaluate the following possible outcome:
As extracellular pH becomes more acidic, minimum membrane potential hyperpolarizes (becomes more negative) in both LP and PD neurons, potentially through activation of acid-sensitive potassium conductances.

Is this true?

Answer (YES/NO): NO